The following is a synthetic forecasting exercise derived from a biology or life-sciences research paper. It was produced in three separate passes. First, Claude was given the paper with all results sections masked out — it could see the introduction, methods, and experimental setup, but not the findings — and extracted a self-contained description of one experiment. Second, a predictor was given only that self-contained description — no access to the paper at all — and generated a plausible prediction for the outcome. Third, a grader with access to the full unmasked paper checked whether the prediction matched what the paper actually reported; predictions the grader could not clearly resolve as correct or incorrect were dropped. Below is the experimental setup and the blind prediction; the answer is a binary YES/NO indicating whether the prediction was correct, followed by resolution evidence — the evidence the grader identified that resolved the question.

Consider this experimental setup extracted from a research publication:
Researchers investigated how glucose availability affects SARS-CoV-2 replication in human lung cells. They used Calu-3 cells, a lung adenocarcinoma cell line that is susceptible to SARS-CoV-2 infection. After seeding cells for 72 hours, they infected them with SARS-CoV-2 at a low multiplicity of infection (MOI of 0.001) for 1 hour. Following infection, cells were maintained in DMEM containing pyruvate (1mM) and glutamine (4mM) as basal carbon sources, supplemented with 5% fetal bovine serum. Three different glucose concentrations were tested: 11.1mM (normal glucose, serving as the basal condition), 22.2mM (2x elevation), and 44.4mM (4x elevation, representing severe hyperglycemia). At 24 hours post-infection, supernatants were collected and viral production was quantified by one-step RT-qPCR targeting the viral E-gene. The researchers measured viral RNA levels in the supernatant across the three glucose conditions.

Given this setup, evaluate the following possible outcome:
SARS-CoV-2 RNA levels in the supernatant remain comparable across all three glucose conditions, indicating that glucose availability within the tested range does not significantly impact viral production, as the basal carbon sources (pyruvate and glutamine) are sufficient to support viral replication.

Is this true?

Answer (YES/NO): YES